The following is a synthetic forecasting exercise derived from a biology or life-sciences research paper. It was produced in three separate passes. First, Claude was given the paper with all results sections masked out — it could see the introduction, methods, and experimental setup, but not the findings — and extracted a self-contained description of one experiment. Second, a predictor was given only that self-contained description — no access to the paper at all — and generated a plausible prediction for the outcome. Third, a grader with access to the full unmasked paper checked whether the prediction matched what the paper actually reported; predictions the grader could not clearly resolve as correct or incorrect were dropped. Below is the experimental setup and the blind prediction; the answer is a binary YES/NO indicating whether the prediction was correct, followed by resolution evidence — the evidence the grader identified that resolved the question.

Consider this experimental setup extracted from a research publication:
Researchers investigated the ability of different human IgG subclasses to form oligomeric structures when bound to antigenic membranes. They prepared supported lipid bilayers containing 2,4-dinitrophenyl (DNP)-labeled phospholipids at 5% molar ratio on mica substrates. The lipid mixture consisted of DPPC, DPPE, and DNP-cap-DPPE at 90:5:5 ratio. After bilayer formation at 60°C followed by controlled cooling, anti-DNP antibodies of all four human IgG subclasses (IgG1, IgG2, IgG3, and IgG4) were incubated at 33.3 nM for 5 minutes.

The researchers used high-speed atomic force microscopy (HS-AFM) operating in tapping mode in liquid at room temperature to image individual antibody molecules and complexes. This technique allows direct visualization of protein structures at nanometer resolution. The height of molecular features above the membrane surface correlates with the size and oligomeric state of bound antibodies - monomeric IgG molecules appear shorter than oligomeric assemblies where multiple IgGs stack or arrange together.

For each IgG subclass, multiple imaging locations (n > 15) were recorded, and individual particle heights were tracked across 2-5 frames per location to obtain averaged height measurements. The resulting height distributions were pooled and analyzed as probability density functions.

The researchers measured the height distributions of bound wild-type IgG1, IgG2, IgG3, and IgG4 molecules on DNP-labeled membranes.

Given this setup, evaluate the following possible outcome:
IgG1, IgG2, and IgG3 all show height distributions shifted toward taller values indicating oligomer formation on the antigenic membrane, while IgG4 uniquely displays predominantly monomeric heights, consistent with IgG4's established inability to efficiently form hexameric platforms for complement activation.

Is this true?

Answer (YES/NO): NO